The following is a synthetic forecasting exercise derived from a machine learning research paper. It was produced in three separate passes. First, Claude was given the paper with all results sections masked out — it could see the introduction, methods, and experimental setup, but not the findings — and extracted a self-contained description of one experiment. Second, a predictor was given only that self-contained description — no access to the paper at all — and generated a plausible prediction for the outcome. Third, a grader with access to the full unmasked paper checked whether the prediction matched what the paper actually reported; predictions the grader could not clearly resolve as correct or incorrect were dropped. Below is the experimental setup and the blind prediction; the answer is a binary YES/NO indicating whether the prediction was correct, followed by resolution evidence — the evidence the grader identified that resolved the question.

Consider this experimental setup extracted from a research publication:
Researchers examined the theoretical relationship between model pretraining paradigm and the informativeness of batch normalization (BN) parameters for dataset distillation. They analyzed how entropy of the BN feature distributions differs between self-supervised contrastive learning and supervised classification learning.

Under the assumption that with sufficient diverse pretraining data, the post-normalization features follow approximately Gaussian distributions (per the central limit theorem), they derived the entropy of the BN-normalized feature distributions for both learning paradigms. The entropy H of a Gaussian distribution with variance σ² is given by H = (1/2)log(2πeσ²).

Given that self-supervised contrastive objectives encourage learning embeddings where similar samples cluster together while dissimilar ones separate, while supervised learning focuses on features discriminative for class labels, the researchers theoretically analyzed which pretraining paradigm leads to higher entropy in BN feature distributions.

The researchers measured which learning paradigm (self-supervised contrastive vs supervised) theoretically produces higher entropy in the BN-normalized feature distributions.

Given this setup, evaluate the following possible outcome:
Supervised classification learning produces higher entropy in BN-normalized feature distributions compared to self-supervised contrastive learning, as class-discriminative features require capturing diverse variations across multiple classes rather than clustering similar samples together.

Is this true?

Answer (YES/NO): NO